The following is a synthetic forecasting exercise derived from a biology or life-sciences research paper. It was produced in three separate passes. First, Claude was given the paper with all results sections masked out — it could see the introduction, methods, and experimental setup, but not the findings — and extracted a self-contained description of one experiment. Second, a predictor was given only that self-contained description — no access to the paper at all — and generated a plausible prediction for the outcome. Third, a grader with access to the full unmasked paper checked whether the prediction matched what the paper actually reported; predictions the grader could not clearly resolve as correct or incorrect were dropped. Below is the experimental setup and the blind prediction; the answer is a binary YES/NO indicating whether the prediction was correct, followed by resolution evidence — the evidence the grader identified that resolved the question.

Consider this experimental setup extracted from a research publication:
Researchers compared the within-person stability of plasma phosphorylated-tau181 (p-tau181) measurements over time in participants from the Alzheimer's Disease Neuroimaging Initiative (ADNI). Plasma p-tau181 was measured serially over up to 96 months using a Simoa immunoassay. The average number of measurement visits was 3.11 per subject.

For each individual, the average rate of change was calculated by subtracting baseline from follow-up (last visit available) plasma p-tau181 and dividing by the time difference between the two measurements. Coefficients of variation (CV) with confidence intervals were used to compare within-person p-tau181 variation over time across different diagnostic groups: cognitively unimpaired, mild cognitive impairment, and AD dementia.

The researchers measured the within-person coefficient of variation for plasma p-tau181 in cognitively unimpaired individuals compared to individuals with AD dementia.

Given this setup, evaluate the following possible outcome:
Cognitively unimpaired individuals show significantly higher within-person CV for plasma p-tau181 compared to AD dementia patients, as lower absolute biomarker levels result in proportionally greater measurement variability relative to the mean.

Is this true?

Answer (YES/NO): NO